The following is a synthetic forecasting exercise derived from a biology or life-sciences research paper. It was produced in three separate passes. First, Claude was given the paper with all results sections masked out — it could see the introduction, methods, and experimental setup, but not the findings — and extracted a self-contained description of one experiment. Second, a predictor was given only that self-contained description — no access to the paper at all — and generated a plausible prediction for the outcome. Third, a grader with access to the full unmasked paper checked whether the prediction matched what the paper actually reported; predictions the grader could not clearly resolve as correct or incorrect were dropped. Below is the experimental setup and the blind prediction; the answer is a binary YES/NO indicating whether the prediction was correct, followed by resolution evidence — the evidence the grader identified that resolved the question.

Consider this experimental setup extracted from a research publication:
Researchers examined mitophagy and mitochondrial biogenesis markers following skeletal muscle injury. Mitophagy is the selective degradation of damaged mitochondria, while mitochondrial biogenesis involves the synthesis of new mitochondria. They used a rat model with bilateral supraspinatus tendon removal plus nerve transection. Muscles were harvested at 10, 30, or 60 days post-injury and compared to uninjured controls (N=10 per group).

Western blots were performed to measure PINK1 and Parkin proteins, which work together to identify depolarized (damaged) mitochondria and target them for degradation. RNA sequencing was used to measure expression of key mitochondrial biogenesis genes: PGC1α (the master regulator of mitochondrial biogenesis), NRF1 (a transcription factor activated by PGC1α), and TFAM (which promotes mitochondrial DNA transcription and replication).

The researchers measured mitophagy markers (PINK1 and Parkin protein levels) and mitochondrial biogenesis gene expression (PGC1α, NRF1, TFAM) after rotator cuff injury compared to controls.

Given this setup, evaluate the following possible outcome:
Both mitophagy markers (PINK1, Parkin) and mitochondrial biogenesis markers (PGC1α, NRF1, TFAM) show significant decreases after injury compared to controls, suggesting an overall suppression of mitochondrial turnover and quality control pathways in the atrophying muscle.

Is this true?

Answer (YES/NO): NO